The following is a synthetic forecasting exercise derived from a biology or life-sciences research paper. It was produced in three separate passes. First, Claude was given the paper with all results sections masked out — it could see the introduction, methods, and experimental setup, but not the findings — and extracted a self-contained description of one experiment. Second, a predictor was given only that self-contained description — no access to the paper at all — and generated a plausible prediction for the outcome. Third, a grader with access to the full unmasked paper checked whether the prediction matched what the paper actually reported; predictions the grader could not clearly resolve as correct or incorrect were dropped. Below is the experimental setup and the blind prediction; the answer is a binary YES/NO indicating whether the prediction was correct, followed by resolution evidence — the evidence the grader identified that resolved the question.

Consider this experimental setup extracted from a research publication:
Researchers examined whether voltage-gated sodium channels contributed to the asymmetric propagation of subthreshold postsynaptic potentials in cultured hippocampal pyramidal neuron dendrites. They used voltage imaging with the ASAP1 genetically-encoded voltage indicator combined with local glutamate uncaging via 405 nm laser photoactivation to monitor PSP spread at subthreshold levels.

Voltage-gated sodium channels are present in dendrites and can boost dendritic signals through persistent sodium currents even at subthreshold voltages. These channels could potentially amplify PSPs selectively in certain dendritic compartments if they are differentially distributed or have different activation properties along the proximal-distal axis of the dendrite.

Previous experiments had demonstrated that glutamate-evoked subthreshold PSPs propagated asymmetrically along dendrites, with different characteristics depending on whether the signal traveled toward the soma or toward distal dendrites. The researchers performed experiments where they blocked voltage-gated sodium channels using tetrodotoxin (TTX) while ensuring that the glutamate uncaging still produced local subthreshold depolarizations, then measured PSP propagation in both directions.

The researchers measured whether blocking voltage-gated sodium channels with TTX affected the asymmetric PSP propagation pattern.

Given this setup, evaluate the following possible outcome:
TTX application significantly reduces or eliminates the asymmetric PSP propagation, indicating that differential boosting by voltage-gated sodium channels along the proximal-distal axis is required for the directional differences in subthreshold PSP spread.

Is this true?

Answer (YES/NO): NO